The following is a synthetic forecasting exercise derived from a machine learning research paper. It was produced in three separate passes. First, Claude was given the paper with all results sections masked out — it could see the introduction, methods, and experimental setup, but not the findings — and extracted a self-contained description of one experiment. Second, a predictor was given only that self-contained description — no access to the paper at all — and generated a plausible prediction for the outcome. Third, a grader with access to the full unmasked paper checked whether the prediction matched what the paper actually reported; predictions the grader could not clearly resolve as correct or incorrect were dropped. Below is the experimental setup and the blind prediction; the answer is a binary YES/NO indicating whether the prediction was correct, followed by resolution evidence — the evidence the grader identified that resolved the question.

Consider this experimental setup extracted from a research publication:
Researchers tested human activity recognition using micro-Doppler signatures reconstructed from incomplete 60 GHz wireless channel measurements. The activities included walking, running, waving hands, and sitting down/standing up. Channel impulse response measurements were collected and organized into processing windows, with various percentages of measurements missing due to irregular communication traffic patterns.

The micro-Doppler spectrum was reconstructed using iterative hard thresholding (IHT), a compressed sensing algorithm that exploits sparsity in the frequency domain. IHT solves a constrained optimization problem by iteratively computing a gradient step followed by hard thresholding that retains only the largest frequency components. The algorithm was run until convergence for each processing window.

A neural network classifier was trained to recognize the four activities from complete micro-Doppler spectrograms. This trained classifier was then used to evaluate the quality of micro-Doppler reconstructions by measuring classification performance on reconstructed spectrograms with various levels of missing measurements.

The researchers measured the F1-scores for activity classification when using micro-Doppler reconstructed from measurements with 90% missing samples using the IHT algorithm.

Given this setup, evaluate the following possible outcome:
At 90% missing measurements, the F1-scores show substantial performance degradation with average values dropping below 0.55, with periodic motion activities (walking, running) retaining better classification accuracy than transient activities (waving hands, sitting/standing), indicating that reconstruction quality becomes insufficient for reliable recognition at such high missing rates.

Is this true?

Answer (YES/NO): NO